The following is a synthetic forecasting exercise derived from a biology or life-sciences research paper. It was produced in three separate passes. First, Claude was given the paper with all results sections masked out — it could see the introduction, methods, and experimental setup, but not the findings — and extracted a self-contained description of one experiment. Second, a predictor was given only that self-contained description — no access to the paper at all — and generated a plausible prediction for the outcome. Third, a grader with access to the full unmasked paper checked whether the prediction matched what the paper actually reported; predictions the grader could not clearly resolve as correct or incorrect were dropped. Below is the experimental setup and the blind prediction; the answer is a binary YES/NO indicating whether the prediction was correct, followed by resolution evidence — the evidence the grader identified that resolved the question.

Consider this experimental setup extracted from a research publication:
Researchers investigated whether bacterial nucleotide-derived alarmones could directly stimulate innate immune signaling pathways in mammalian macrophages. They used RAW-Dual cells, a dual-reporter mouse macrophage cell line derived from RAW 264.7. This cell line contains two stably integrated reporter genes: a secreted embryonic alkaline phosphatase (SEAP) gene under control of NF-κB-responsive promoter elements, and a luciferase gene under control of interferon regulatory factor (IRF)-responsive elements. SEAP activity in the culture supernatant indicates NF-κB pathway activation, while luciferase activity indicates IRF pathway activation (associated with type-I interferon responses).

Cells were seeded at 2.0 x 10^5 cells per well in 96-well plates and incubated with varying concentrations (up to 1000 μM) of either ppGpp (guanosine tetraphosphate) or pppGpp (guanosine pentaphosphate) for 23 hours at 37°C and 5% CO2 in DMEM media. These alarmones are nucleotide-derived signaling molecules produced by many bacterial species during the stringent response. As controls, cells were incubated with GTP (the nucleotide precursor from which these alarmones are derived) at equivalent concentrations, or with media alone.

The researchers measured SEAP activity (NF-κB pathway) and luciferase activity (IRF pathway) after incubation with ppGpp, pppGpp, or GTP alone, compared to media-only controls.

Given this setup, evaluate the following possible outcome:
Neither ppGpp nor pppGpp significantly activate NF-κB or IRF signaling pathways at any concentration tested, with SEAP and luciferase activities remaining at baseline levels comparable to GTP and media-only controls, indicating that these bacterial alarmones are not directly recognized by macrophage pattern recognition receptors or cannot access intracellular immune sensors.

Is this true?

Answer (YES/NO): NO